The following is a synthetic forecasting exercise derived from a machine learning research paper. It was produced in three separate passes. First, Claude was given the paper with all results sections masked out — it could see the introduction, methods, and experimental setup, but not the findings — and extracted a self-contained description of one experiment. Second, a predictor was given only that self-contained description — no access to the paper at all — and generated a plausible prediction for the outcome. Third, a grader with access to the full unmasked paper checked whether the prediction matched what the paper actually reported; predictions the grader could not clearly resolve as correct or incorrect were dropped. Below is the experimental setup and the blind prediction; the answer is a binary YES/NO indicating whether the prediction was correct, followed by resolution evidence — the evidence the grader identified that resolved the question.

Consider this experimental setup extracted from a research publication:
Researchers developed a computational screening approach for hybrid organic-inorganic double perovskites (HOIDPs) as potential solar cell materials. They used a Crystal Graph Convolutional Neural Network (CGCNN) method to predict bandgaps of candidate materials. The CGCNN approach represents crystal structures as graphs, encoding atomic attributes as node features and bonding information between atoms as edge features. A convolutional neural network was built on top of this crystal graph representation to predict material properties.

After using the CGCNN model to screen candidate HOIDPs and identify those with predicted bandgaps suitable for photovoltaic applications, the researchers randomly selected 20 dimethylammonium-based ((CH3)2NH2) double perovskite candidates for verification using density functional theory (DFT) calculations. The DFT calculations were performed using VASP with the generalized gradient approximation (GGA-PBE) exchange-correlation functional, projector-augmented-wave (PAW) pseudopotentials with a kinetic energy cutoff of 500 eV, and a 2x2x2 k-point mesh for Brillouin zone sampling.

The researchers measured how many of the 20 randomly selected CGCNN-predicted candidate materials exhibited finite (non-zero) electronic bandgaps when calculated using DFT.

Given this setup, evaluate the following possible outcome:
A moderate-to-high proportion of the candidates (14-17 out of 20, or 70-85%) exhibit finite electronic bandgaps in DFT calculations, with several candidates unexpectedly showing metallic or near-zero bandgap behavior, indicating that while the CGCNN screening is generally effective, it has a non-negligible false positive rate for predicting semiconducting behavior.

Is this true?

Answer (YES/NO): NO